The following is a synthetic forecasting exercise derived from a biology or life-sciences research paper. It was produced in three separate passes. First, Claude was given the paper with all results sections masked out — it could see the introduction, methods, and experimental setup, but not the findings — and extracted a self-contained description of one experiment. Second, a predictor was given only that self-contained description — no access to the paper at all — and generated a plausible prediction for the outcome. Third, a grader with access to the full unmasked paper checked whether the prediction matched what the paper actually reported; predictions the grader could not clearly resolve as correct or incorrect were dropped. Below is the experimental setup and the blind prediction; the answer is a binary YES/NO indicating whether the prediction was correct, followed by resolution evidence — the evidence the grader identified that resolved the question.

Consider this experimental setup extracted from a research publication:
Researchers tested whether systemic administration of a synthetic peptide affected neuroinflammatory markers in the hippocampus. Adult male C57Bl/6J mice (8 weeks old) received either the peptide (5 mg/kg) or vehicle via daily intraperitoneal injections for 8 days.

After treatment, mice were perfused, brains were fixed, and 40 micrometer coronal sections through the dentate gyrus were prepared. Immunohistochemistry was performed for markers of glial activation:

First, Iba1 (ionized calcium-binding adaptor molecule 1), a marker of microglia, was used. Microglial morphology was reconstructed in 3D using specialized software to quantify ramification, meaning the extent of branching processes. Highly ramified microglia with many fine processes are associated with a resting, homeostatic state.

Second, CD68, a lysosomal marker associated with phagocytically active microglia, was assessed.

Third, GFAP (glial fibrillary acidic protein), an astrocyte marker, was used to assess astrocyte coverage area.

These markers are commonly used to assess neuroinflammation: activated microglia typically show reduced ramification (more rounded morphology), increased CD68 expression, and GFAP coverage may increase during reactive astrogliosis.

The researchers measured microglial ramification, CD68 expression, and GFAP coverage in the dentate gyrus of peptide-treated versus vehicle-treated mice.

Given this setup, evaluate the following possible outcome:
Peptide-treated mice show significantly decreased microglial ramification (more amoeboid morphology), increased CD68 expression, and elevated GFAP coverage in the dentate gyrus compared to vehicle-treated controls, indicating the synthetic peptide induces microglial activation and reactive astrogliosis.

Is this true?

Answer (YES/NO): NO